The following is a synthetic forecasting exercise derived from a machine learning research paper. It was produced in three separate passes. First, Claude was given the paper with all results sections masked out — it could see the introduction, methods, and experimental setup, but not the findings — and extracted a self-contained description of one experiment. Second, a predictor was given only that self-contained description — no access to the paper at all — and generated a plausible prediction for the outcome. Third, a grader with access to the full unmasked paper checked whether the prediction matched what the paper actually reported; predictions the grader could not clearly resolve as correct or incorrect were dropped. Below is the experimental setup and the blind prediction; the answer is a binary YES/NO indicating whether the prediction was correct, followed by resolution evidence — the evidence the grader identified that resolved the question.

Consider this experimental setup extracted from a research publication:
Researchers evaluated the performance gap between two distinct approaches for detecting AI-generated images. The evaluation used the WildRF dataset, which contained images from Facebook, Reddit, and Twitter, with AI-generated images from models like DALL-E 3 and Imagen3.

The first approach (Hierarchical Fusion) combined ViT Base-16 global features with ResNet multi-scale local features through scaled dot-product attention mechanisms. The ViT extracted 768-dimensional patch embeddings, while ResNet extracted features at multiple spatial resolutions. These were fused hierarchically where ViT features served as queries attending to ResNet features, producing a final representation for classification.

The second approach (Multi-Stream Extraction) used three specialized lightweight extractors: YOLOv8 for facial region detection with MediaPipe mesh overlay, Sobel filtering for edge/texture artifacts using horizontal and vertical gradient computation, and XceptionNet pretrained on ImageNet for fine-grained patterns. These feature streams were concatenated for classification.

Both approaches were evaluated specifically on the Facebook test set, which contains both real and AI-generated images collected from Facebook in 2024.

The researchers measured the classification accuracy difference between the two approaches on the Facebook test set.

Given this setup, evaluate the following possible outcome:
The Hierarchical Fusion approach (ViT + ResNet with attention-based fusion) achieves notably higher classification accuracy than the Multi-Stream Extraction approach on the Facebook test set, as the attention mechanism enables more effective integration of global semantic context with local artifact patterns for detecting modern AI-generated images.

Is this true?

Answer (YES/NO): YES